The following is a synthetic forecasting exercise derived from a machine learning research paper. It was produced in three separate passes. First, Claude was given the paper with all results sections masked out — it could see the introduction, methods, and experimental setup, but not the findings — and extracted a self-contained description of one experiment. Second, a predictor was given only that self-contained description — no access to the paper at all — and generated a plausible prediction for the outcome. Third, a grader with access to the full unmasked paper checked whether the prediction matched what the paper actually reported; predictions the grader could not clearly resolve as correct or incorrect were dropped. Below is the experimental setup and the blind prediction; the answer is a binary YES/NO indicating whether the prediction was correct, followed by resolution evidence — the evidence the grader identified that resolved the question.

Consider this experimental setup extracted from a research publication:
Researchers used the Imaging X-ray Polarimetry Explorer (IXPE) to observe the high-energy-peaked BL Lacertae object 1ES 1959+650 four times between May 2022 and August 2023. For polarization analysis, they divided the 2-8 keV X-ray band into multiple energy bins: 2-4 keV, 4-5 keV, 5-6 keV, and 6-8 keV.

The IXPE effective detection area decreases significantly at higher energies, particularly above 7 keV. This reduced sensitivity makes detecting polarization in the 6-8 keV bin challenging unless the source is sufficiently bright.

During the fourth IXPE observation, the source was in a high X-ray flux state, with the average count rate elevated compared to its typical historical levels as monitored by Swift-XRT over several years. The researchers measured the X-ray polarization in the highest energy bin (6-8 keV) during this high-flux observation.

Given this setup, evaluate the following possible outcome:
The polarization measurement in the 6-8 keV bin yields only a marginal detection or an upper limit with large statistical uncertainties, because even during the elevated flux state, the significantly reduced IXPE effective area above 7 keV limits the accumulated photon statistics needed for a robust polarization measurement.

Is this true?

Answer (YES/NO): NO